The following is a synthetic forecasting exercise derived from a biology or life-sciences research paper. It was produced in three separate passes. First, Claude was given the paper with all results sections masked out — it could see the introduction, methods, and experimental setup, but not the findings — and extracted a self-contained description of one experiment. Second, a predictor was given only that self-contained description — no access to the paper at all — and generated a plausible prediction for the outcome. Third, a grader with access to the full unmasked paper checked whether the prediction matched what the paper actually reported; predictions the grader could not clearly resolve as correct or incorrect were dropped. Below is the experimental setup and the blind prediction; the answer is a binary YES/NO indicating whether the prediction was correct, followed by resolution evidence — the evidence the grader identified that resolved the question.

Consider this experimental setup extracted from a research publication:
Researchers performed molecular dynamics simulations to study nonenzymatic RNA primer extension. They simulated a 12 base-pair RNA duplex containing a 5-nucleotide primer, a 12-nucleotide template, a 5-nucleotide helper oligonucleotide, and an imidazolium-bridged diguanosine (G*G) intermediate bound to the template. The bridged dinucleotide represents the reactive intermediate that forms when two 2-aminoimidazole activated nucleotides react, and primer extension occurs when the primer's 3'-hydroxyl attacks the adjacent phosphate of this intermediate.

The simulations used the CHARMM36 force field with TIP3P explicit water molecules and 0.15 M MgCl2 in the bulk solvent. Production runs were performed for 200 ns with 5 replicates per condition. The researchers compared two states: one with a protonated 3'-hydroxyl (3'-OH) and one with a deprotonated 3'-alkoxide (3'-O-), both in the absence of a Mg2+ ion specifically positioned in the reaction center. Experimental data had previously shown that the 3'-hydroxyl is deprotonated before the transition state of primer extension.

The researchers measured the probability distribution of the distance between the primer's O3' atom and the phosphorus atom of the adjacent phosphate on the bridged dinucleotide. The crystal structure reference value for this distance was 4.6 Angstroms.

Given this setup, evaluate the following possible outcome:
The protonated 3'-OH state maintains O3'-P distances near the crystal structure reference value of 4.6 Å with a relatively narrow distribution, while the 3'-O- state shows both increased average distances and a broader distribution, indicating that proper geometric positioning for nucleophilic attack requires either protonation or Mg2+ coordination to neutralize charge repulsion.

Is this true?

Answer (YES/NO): NO